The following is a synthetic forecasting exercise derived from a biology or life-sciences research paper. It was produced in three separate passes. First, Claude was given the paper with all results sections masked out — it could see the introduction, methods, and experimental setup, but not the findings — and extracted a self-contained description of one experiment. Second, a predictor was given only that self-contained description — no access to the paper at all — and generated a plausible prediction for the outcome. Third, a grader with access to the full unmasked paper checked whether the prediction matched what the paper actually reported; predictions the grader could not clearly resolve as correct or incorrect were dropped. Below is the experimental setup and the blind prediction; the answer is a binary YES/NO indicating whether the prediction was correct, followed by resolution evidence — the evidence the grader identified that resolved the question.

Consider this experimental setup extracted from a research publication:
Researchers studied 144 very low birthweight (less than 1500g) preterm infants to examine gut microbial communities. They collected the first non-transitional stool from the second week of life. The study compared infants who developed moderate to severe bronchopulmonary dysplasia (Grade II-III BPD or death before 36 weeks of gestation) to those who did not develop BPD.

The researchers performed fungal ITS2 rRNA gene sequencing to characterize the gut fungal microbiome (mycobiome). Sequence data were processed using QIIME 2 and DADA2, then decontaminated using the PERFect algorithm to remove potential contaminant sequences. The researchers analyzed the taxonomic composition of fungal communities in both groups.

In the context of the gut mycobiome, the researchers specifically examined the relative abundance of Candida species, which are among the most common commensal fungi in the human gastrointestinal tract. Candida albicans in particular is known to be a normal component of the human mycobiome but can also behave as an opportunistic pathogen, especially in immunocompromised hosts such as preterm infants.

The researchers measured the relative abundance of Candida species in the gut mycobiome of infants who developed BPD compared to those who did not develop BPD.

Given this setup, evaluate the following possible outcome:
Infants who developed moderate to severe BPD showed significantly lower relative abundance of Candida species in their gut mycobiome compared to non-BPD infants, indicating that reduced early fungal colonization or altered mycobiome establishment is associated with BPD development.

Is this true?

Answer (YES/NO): YES